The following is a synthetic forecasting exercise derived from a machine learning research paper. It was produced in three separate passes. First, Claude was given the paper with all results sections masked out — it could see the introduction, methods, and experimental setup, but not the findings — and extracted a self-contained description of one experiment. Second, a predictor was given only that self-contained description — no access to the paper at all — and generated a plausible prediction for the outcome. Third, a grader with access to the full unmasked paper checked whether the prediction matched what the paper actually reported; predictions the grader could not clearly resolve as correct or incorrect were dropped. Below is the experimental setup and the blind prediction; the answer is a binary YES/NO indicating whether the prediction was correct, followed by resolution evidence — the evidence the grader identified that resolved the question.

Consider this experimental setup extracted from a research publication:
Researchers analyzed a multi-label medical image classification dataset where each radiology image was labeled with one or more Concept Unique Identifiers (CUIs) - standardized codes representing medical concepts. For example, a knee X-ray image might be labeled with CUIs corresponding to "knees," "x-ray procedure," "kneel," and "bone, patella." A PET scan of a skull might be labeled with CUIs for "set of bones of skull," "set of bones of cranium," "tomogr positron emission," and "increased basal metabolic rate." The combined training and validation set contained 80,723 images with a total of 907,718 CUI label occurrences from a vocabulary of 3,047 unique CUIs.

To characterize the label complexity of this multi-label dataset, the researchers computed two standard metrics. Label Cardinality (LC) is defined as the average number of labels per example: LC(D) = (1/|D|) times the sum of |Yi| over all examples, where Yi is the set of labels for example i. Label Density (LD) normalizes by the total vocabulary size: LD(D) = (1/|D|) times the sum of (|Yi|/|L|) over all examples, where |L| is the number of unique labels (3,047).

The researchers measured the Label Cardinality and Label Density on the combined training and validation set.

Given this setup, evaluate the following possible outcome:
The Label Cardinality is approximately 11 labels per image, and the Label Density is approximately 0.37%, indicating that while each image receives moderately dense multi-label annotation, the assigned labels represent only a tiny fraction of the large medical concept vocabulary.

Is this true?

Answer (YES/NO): YES